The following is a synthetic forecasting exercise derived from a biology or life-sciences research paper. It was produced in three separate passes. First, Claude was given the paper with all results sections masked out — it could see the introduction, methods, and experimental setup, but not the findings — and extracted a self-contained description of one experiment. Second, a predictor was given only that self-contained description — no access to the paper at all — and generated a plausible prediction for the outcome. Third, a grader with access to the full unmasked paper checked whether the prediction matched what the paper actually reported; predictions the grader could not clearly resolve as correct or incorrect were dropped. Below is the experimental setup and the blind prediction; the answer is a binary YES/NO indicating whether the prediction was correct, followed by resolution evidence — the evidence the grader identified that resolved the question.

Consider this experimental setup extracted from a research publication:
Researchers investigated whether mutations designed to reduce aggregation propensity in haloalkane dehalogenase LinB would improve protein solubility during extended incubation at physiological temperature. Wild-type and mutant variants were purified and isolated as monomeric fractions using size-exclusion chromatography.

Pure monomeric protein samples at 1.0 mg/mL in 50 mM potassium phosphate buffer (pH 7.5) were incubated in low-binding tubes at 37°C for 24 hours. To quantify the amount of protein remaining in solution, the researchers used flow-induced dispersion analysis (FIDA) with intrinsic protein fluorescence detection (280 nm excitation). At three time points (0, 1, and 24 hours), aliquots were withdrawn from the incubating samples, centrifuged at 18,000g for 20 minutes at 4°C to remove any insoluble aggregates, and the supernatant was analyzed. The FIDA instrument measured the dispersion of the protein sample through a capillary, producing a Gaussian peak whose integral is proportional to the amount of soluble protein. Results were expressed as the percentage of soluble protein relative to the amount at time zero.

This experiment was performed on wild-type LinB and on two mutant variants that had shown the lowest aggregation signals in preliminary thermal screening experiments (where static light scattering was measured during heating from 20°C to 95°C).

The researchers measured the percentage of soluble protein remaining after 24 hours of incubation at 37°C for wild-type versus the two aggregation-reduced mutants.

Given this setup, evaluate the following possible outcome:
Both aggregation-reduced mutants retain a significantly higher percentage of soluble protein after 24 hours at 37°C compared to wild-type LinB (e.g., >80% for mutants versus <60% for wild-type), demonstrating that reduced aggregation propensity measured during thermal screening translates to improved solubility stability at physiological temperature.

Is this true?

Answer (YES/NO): NO